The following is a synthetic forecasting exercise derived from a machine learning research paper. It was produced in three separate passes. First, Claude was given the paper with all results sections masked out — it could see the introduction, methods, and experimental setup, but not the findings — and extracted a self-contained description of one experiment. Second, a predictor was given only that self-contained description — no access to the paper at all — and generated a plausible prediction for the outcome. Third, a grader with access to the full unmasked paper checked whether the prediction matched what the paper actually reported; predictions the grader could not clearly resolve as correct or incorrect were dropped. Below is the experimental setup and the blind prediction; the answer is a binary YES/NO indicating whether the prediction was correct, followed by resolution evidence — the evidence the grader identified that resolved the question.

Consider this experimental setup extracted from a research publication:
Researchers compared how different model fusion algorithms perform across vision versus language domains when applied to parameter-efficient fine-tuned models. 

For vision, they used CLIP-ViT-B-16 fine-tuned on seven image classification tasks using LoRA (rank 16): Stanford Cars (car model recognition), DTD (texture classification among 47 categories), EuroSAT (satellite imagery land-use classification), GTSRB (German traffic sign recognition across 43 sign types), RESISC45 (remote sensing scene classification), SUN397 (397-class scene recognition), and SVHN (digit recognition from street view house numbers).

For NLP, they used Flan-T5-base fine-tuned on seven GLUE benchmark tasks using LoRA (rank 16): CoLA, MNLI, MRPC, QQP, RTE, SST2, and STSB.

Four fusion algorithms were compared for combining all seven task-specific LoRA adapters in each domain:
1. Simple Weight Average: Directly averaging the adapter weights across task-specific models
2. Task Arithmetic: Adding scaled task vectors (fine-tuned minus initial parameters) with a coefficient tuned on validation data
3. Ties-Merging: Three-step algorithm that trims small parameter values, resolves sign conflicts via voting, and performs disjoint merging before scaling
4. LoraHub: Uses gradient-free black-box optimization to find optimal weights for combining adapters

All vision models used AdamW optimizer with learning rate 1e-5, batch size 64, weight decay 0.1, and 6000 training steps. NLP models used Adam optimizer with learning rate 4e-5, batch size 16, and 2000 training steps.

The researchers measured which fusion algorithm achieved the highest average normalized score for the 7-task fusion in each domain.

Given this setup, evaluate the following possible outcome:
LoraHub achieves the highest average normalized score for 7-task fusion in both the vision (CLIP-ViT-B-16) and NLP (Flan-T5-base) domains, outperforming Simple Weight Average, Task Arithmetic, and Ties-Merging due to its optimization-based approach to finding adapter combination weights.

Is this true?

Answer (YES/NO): YES